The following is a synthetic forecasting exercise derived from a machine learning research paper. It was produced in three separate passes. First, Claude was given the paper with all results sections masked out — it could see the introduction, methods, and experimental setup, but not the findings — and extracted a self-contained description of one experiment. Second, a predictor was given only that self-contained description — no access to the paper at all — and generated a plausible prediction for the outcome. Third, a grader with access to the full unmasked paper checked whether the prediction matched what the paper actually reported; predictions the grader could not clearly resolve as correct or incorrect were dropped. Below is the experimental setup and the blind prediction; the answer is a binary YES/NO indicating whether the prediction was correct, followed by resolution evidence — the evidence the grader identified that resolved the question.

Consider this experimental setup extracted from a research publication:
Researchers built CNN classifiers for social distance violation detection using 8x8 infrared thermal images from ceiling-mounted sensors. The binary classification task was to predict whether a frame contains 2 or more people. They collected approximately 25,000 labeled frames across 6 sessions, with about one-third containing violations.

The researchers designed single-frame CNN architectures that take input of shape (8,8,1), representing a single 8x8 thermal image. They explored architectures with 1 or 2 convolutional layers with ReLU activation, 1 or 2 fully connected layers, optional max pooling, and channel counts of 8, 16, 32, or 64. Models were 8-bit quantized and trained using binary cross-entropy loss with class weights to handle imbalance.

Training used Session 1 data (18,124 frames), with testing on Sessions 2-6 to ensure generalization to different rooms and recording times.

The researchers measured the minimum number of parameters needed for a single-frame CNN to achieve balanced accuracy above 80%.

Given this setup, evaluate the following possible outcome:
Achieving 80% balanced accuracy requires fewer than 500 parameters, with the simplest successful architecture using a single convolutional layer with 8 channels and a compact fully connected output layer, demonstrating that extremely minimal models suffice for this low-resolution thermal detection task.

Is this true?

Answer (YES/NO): NO